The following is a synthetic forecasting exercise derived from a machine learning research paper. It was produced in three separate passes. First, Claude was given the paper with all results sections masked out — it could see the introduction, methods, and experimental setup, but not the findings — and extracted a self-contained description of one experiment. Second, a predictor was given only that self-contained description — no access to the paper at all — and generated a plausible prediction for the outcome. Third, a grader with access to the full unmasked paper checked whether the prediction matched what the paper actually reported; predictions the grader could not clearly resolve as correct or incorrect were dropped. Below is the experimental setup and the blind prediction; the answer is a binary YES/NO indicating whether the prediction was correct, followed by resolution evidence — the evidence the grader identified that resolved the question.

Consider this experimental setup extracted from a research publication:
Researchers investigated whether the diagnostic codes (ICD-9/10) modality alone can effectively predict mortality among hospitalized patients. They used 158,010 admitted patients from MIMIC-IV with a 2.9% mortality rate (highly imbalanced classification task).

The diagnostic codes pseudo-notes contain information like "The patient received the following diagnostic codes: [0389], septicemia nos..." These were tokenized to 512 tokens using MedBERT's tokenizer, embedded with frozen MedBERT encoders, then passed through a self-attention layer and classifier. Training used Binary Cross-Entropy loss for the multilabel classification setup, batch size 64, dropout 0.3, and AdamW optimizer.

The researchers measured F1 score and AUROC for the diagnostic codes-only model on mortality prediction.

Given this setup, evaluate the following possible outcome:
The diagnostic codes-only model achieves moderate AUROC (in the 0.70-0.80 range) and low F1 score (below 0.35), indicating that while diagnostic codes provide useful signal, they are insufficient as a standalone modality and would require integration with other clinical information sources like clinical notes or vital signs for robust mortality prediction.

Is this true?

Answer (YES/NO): YES